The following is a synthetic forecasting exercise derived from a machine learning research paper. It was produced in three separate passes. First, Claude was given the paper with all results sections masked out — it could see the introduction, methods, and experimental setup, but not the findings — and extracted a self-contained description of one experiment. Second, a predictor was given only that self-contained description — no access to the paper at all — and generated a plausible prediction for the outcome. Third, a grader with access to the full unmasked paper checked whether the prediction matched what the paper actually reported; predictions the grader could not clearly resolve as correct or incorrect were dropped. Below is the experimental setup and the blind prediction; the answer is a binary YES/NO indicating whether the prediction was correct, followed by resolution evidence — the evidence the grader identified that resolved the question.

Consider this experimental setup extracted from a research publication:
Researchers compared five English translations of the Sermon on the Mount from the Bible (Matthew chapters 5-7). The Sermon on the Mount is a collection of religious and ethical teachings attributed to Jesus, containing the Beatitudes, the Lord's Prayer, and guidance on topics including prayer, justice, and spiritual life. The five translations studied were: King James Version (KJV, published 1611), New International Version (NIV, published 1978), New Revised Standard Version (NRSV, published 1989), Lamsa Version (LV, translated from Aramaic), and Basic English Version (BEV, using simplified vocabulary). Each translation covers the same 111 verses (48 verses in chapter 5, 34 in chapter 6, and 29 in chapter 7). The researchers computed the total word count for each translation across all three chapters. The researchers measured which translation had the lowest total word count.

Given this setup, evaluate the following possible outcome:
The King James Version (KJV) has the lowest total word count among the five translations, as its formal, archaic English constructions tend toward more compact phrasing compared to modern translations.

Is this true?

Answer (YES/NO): NO